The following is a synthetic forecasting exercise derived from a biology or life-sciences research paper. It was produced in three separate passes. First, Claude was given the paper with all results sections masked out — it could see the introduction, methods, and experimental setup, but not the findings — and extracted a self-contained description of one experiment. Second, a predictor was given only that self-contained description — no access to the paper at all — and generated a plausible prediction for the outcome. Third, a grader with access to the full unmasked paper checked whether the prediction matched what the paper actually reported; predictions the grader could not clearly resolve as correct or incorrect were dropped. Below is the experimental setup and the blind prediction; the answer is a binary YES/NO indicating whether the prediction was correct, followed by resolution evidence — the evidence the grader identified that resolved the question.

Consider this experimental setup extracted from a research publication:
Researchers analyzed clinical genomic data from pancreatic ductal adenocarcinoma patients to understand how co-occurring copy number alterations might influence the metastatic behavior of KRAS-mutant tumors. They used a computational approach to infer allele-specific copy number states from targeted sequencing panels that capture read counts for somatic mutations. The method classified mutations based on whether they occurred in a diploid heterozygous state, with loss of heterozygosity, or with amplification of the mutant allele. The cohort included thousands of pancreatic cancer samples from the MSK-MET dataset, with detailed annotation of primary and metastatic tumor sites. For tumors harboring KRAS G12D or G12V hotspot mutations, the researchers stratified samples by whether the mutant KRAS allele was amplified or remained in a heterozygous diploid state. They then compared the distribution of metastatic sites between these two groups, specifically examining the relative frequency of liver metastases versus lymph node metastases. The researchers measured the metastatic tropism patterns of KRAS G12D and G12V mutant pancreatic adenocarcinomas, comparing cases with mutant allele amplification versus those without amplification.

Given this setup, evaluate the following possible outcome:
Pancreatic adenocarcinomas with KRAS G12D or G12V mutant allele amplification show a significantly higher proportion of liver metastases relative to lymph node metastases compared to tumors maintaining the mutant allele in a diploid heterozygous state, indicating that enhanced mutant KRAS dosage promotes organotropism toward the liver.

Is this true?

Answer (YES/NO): YES